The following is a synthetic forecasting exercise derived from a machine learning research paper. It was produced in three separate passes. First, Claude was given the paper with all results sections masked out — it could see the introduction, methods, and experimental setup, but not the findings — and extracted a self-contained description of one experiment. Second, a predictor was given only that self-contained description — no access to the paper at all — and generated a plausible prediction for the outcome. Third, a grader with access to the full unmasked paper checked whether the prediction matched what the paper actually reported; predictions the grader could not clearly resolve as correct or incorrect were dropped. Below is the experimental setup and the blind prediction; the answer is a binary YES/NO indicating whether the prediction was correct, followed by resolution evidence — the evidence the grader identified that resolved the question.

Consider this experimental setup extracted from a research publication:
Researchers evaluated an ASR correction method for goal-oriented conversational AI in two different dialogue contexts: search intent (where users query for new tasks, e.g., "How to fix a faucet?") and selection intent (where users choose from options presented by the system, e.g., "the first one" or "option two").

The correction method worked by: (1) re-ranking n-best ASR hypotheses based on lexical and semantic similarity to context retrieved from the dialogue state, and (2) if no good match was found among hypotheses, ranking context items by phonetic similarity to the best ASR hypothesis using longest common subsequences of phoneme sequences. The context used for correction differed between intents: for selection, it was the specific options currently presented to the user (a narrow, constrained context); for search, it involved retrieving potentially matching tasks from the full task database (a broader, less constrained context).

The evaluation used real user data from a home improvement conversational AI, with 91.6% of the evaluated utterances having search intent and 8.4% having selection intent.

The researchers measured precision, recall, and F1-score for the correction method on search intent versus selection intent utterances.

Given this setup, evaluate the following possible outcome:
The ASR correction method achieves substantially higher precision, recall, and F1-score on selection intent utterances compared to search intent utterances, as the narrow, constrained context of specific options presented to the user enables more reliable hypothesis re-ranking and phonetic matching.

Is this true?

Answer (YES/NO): YES